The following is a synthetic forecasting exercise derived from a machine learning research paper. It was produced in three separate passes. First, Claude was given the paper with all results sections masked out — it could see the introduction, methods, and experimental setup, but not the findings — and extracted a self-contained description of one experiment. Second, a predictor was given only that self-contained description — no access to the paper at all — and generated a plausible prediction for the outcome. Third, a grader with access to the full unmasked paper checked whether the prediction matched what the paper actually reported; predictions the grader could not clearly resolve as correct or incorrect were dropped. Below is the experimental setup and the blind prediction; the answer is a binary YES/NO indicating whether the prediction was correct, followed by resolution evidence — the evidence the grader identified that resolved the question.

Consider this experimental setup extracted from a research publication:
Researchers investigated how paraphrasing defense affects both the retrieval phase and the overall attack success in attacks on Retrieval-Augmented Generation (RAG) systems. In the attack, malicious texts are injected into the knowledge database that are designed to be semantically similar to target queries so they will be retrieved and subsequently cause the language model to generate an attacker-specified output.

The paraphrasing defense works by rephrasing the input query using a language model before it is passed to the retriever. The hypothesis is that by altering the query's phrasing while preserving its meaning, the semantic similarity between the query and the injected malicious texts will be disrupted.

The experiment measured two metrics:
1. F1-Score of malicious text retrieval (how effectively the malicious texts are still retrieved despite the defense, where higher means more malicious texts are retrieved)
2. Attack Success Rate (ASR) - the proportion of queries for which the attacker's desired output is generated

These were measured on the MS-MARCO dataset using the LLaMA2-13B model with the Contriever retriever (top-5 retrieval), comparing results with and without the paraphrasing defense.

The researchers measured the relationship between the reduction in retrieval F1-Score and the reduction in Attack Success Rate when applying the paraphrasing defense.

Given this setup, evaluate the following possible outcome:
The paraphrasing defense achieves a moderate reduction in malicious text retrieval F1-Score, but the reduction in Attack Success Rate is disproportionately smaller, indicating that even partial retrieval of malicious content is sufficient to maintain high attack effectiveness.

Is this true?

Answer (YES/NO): NO